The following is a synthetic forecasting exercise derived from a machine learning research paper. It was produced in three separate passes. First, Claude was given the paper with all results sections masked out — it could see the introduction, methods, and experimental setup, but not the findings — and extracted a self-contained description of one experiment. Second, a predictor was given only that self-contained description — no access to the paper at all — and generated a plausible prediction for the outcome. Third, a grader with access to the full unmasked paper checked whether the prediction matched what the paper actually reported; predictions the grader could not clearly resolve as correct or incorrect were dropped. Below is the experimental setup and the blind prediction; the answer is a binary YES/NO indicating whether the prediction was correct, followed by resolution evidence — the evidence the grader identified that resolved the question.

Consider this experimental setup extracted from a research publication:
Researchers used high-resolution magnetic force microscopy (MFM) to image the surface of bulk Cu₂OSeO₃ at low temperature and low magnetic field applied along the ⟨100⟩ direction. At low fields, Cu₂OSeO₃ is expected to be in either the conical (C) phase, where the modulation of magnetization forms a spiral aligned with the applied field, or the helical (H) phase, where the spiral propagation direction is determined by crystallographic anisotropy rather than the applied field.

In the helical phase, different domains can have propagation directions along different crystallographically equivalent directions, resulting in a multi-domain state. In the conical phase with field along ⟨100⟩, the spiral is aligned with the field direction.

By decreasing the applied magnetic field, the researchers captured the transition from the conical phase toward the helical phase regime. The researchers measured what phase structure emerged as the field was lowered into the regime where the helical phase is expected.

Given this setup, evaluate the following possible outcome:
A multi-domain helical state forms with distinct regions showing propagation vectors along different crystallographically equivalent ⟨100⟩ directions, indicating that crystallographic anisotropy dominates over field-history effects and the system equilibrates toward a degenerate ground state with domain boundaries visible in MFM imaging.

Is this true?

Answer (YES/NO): YES